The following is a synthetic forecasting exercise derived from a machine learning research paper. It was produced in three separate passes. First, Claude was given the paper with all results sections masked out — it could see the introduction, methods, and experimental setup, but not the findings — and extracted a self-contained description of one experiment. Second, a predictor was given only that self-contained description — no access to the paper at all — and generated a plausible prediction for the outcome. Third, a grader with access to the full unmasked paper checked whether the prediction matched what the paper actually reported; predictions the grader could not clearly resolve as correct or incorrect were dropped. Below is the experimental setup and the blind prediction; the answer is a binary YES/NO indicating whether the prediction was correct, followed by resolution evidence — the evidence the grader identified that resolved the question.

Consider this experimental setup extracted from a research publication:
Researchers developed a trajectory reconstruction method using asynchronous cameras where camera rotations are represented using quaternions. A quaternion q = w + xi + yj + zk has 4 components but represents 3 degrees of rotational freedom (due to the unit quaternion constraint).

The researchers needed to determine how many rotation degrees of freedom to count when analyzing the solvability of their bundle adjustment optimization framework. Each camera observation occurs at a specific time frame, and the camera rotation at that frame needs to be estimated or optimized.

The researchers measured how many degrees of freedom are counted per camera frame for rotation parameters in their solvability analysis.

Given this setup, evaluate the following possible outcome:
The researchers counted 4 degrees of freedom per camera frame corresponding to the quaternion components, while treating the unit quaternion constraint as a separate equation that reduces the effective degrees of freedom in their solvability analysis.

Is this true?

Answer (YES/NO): NO